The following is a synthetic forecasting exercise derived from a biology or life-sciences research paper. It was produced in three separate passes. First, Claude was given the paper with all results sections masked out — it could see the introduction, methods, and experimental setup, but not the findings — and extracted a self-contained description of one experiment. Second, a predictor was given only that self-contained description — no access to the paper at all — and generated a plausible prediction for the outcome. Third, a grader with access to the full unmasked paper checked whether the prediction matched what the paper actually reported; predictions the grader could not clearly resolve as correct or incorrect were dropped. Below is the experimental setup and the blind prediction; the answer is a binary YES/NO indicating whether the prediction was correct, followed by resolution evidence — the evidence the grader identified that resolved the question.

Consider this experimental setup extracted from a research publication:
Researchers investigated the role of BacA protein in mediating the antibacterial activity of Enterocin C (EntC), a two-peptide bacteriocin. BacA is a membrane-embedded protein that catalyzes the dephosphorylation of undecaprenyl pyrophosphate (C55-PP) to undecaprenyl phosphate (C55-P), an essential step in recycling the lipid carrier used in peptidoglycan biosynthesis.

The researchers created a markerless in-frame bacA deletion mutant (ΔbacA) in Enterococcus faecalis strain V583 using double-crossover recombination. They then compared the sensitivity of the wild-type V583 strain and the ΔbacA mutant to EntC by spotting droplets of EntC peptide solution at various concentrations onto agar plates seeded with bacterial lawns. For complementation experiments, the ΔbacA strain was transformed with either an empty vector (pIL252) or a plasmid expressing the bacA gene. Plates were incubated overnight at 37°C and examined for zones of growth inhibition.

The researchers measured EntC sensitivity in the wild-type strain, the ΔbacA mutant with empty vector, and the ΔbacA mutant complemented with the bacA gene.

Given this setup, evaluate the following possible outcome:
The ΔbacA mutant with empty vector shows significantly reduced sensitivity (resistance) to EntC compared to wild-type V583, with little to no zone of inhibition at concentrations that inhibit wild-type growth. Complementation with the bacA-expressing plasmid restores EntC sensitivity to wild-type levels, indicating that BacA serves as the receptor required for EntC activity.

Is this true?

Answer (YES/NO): YES